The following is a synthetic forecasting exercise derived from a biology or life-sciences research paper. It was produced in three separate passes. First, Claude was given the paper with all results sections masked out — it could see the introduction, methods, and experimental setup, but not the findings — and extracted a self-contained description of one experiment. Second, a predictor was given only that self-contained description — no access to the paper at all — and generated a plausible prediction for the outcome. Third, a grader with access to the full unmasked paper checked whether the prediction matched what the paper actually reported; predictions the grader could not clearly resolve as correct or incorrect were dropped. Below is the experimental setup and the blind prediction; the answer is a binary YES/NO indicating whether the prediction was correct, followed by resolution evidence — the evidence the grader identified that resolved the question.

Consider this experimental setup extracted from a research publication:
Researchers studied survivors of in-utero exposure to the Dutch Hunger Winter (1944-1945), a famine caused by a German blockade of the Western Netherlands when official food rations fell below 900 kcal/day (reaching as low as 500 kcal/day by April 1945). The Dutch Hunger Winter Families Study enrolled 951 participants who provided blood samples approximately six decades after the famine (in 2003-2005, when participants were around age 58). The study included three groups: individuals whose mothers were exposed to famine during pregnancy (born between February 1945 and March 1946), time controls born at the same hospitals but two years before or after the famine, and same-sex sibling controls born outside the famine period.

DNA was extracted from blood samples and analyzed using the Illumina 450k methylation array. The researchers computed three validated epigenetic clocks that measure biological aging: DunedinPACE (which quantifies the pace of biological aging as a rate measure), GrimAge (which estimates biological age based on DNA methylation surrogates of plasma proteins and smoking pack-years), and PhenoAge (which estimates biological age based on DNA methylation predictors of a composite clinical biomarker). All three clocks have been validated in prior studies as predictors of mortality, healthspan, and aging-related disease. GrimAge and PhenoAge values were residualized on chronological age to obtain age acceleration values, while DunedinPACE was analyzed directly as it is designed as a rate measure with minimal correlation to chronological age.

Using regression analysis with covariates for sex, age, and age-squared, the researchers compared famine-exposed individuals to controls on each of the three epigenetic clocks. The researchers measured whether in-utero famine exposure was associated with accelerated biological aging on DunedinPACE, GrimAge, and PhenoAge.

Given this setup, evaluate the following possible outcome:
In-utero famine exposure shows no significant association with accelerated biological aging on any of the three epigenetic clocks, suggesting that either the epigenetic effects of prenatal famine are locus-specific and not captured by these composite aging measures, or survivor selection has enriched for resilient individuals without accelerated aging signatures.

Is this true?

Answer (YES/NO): NO